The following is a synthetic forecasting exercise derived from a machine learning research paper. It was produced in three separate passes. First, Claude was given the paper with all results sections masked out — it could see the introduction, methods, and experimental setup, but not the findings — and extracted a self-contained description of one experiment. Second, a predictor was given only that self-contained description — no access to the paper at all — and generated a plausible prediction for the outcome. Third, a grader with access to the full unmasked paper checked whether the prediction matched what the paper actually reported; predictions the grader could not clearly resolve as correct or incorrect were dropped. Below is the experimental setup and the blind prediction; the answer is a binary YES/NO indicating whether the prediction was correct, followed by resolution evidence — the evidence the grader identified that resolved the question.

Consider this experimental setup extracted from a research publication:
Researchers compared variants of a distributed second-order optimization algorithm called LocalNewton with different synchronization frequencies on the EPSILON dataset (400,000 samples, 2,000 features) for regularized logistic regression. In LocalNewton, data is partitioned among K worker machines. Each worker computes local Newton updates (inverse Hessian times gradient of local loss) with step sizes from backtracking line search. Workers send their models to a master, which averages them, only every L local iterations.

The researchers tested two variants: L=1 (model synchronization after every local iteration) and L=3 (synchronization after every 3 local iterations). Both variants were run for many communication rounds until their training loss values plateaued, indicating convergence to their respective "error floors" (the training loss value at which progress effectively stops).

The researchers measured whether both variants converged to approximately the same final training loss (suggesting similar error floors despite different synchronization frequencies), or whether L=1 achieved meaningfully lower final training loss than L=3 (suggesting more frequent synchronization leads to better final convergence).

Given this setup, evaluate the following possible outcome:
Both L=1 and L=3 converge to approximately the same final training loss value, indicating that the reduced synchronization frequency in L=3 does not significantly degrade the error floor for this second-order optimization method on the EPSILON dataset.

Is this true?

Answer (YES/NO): NO